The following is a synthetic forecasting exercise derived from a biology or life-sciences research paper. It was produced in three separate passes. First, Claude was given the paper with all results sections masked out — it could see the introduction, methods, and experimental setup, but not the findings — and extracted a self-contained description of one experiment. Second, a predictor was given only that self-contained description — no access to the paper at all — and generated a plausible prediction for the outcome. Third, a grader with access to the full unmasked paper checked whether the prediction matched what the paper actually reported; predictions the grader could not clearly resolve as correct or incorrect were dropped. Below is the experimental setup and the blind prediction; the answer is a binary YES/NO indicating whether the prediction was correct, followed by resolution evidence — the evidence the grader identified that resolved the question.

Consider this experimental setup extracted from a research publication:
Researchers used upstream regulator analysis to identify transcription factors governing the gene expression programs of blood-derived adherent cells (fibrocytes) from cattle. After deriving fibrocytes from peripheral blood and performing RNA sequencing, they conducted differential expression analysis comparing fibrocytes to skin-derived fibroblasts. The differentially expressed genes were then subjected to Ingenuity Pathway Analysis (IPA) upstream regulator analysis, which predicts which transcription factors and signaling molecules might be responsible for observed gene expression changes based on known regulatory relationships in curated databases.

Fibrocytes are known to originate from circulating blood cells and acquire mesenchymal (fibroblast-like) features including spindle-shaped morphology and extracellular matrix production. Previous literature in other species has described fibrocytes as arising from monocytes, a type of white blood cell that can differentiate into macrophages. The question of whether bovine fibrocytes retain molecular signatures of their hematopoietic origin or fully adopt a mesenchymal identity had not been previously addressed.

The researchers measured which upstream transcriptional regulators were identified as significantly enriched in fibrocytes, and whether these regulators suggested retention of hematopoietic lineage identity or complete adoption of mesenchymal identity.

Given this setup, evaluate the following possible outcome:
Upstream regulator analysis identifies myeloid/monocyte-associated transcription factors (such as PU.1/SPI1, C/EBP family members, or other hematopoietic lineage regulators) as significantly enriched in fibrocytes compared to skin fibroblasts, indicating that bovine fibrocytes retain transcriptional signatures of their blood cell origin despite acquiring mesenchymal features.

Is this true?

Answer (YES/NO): YES